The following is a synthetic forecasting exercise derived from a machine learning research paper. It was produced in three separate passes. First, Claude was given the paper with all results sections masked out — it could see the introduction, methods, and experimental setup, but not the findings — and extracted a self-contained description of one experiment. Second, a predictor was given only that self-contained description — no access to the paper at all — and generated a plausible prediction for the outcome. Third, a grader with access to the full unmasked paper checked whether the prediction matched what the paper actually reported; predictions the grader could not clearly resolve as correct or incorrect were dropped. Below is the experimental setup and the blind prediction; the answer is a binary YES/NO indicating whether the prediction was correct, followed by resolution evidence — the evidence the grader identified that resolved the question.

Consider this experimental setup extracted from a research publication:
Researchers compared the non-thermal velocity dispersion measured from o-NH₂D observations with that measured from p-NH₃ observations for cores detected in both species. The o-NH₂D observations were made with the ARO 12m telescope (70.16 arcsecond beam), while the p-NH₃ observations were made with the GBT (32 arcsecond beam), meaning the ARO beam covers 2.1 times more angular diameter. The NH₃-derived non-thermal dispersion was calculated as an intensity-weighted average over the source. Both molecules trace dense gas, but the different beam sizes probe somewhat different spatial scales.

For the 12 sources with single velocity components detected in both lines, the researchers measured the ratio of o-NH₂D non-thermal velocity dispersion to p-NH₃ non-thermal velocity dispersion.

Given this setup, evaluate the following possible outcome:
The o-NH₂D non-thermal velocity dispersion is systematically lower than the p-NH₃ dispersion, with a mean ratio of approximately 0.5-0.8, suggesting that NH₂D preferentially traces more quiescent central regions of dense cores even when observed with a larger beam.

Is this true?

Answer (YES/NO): NO